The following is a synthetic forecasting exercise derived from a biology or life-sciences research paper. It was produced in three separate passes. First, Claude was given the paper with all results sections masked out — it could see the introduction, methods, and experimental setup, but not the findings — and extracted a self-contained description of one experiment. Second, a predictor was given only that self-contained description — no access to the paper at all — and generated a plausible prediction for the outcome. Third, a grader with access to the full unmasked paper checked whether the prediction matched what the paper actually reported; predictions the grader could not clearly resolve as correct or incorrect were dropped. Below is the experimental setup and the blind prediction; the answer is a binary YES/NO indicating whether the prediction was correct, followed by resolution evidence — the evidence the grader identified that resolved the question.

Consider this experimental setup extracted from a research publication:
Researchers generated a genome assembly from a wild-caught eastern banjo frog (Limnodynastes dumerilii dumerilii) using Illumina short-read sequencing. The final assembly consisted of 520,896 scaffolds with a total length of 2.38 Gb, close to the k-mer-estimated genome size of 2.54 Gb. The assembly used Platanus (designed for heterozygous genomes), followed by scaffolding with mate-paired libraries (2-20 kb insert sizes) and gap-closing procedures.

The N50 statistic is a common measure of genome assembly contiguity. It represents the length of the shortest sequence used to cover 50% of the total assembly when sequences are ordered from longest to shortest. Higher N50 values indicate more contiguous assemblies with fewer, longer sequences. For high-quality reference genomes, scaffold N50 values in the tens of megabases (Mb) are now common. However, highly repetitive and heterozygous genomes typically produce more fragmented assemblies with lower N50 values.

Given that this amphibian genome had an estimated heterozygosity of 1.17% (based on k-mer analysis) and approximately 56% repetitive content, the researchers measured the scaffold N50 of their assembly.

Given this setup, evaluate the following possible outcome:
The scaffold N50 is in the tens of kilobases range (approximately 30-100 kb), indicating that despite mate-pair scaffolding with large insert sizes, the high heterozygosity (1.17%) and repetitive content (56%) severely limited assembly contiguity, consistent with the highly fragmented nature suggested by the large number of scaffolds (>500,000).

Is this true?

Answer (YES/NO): NO